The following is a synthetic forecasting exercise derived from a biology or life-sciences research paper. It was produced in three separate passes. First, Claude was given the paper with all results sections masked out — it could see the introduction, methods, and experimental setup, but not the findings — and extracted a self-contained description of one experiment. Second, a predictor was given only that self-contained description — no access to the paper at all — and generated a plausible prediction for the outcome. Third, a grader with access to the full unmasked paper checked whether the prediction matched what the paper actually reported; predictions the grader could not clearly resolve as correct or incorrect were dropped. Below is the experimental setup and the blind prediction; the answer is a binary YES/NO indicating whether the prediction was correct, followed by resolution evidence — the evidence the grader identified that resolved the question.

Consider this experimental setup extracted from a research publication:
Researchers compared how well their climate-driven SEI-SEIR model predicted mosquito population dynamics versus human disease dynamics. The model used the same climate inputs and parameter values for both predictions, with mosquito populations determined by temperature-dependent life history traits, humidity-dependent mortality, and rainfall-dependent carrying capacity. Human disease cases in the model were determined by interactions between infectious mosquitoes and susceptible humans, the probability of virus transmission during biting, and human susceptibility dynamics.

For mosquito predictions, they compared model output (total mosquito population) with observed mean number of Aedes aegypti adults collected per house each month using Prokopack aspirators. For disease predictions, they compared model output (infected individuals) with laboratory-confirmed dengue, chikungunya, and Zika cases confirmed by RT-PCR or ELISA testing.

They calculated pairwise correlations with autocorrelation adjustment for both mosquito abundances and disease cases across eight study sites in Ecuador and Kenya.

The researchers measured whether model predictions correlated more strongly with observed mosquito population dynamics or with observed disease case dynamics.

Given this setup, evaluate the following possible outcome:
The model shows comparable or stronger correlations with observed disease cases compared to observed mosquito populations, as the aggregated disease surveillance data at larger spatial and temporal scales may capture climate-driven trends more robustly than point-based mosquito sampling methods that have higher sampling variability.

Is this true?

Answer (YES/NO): YES